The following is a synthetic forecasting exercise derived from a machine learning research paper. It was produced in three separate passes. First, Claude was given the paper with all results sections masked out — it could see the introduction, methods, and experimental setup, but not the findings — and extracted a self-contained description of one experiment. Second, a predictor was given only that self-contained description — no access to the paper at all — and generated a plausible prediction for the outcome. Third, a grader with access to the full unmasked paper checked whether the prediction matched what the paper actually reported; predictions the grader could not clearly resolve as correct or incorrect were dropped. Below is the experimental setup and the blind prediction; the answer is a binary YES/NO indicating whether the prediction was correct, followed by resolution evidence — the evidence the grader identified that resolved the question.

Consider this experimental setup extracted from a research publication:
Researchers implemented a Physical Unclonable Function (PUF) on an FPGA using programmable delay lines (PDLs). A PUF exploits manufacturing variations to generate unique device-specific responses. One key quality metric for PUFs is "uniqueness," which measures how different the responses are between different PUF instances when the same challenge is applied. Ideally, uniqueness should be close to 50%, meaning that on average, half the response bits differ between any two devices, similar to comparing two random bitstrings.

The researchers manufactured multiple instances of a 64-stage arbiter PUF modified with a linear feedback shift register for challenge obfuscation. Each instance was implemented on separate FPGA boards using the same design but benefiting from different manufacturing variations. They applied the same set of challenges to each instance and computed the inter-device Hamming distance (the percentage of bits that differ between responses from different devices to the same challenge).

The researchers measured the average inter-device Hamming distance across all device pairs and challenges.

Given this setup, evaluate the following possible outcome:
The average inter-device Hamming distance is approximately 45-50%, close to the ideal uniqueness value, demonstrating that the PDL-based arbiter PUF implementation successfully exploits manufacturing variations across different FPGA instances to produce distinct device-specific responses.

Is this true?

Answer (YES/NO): YES